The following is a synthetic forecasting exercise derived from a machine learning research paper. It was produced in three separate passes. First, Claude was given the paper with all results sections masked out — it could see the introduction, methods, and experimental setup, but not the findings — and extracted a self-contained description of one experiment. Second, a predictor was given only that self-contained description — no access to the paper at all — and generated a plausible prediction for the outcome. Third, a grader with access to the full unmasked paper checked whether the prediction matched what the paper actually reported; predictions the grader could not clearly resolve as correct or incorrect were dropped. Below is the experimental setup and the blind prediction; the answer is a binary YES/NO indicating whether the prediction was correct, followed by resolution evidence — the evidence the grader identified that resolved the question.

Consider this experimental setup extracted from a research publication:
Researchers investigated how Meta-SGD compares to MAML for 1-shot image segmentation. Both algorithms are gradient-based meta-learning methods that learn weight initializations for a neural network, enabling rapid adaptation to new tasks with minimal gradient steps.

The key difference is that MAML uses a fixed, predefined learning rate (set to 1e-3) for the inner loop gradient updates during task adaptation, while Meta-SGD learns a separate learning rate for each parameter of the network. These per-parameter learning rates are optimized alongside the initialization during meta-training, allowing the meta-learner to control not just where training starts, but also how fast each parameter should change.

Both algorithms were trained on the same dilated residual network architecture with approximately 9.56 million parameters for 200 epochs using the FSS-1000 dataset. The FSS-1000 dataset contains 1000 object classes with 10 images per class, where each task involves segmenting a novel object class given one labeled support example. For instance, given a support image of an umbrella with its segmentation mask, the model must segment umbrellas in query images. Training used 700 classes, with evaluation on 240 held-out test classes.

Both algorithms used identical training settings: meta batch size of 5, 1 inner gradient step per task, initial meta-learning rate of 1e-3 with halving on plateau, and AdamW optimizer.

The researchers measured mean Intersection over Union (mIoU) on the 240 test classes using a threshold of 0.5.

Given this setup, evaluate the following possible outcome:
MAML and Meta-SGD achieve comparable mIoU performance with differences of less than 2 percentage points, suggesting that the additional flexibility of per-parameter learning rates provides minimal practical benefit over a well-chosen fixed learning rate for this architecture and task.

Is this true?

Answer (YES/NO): YES